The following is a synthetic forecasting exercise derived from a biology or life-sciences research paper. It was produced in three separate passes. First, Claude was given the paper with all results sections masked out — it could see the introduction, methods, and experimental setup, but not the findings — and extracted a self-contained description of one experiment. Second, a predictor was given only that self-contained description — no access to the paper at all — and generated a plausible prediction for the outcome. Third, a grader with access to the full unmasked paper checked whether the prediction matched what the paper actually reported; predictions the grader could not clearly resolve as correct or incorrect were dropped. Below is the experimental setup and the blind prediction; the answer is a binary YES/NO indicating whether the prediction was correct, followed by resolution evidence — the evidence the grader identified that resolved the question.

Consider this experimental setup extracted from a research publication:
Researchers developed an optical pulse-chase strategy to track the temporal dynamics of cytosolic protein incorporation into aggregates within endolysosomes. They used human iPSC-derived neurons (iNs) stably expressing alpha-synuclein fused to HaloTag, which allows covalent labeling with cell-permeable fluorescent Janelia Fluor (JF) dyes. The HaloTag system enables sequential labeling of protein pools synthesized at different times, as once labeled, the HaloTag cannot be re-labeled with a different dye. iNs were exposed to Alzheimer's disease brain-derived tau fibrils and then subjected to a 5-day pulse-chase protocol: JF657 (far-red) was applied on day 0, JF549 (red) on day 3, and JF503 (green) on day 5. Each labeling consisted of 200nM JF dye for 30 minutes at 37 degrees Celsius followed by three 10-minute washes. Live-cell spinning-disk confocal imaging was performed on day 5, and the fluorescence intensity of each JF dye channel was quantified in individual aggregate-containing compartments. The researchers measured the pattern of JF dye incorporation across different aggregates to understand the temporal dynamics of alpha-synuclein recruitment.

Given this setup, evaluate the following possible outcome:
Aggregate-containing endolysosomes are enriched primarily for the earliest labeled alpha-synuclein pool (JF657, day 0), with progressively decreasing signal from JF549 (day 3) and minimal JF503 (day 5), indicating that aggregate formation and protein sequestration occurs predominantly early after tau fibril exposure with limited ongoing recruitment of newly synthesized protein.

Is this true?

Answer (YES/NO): NO